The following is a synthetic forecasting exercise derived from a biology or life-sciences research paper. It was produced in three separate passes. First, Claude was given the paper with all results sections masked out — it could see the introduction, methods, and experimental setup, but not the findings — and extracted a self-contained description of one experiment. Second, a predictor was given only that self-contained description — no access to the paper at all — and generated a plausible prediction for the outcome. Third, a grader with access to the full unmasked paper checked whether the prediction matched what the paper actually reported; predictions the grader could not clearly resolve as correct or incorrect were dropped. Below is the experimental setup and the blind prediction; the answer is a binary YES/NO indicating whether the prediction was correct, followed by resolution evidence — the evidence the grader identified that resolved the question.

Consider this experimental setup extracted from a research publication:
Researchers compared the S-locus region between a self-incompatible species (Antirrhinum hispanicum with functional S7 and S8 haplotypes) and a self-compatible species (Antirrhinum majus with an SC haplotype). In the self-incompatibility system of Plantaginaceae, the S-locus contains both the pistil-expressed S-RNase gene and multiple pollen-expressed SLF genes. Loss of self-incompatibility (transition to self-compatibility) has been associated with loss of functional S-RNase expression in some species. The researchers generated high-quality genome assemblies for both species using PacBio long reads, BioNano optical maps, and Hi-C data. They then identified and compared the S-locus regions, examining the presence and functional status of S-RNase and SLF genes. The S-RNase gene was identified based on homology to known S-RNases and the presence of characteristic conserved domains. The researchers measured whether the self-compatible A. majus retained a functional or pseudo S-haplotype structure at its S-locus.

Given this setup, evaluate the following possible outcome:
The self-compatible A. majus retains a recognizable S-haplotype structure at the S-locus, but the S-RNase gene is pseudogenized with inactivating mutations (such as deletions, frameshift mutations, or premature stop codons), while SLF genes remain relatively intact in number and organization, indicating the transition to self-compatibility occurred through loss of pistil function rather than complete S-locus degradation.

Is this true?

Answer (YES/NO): NO